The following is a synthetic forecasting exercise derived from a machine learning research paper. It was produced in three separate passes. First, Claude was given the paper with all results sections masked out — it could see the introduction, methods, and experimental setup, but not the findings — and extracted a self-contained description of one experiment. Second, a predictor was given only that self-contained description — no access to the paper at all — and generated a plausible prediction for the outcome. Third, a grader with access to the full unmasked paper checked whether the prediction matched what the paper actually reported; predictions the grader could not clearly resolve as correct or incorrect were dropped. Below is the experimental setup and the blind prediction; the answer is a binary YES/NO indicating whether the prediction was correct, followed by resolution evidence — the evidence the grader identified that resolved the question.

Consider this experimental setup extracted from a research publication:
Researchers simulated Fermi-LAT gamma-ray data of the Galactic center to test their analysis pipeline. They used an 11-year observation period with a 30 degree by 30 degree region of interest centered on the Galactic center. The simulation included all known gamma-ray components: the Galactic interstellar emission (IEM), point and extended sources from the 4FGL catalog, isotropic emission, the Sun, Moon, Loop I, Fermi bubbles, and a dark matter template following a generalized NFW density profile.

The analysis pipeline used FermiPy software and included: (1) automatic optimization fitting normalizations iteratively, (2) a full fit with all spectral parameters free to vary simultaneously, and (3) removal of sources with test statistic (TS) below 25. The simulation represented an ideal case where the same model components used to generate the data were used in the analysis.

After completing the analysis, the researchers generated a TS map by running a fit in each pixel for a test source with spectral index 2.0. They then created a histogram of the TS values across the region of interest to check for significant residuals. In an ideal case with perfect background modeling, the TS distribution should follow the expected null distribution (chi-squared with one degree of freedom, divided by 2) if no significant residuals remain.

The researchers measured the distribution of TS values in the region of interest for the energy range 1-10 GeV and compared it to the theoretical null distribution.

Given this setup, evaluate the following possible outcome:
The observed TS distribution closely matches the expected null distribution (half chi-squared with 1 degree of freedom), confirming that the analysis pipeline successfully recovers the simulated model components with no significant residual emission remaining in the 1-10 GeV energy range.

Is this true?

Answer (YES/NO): YES